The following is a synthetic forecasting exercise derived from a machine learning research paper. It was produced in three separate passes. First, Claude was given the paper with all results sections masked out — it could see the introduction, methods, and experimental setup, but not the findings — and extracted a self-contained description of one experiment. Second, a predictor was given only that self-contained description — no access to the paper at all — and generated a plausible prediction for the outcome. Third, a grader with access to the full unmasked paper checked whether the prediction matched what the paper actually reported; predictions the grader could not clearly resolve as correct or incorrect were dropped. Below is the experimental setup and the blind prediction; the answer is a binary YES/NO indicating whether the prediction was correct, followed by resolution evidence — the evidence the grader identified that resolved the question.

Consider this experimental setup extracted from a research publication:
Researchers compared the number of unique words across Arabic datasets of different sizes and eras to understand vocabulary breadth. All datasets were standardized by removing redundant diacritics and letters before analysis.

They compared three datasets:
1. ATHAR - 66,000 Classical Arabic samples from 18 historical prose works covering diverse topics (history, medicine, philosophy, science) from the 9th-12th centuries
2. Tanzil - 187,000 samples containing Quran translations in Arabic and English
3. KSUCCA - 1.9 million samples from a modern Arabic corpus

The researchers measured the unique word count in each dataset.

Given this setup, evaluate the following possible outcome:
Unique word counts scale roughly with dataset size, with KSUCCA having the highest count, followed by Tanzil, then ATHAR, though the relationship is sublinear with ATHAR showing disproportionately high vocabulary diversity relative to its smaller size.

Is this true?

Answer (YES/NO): NO